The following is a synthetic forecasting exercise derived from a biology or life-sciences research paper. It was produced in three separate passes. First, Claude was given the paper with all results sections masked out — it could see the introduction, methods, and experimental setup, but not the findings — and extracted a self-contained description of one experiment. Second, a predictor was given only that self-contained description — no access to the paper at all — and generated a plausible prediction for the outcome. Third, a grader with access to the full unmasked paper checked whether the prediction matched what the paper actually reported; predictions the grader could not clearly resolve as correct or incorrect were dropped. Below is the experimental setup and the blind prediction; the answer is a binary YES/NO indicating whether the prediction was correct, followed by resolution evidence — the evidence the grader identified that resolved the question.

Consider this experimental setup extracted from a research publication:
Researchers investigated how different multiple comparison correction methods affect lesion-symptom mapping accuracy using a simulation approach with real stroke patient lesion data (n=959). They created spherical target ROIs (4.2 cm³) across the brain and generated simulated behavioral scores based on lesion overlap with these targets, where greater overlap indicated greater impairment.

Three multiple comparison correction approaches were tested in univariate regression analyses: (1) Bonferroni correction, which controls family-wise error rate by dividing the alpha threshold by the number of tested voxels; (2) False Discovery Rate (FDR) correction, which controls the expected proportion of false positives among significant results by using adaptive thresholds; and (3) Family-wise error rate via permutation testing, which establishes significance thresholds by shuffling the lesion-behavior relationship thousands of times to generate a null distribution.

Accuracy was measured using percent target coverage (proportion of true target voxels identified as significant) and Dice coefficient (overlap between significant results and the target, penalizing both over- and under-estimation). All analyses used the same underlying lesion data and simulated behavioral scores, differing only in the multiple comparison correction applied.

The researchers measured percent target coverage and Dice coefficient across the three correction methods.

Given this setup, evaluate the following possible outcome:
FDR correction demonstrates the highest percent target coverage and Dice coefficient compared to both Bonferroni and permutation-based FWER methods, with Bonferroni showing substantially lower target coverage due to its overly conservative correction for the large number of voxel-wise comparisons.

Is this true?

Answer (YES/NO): NO